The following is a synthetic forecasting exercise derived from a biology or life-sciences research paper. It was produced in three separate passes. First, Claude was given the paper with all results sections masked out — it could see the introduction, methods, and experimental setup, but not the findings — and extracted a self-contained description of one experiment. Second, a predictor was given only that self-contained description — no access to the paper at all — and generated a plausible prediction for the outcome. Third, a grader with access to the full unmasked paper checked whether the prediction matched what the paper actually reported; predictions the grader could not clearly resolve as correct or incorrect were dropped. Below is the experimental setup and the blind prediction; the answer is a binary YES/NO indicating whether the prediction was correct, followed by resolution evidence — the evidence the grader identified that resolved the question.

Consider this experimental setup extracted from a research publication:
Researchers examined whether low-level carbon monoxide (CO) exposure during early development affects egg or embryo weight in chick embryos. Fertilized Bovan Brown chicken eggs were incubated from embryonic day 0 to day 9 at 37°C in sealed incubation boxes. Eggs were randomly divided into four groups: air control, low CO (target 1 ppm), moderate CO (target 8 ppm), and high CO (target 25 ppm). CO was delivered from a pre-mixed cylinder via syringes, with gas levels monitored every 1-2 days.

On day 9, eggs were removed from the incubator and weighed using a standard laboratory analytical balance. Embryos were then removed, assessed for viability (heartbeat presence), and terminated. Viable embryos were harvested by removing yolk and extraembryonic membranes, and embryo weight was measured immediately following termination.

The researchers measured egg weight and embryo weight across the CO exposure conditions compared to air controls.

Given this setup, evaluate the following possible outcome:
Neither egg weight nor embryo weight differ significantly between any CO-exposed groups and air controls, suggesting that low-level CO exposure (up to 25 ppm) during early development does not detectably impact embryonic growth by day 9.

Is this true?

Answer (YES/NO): YES